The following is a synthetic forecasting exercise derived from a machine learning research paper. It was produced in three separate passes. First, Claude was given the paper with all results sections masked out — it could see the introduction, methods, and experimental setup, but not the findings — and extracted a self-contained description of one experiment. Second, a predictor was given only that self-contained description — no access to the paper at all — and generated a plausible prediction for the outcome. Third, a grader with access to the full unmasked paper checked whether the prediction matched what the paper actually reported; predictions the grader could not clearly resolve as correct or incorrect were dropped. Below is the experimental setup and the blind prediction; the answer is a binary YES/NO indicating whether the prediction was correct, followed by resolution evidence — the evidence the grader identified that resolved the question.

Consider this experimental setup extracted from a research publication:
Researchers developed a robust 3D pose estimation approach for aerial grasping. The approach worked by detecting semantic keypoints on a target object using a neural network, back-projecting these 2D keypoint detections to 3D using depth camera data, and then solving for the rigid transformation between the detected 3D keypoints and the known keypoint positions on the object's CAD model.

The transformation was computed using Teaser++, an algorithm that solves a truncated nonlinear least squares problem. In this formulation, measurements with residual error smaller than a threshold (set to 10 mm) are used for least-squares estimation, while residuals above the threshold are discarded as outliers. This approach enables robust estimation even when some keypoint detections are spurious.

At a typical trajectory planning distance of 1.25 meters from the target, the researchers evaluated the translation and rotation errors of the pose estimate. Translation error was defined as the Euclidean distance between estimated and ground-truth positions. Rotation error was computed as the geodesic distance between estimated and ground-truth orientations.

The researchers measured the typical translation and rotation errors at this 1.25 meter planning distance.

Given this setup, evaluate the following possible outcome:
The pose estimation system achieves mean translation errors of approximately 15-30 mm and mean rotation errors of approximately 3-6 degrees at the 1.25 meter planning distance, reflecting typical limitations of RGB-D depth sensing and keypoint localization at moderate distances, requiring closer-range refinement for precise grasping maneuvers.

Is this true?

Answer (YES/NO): NO